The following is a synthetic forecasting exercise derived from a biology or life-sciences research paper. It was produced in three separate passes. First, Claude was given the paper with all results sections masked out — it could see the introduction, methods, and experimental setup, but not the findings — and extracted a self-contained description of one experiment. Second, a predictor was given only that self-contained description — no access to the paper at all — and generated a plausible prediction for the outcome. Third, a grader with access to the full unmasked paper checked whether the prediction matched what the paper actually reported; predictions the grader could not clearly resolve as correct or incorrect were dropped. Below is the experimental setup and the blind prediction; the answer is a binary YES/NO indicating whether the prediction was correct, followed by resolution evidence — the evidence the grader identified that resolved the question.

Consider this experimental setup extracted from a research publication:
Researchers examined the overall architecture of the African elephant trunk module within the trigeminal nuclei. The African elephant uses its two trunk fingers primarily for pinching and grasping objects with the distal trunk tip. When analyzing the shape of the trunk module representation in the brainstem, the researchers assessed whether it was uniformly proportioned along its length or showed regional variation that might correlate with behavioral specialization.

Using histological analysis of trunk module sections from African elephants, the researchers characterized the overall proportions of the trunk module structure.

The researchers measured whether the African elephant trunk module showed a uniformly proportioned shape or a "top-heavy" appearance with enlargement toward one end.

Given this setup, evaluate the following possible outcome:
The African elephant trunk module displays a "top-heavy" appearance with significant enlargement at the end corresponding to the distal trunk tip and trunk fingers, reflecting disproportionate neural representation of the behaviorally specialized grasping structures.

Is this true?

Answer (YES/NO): YES